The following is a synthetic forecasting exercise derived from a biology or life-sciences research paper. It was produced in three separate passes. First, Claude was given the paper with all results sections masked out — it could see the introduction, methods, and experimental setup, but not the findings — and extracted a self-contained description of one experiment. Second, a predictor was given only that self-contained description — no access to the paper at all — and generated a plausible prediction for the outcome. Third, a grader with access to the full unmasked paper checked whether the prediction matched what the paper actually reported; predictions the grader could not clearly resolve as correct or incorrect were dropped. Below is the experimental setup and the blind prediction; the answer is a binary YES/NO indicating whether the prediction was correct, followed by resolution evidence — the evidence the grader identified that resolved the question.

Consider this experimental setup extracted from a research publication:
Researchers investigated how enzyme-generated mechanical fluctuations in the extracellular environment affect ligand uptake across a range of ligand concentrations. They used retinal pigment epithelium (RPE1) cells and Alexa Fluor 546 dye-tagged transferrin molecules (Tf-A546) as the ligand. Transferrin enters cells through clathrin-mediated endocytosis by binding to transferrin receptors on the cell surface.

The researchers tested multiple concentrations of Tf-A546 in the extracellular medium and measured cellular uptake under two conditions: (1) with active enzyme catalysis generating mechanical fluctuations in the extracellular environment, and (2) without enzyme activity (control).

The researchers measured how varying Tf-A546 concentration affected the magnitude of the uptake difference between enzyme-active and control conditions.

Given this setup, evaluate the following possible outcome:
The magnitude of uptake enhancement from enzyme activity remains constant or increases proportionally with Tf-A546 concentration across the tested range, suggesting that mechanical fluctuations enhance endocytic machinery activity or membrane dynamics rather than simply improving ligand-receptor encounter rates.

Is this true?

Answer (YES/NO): NO